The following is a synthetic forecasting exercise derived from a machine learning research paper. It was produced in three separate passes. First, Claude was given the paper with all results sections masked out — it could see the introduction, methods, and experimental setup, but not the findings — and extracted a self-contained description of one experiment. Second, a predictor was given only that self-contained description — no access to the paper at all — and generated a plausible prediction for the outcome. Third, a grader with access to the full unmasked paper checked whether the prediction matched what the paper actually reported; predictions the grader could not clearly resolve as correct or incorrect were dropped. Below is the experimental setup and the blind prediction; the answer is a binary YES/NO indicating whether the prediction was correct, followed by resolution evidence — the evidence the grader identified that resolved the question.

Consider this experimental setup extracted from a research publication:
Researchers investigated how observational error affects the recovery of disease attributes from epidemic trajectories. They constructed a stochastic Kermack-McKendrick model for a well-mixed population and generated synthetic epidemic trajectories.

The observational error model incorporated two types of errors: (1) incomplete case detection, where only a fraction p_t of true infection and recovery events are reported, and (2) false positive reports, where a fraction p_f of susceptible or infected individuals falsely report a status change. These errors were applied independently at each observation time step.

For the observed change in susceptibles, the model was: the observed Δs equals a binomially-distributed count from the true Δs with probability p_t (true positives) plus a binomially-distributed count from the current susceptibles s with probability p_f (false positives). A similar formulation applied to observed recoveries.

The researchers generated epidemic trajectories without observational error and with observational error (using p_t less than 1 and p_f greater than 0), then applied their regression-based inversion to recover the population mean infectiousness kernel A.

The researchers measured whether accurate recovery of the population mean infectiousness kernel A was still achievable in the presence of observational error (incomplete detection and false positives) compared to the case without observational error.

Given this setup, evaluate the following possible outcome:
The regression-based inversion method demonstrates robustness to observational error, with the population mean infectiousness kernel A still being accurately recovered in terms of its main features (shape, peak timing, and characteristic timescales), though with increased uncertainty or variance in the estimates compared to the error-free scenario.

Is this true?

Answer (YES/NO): NO